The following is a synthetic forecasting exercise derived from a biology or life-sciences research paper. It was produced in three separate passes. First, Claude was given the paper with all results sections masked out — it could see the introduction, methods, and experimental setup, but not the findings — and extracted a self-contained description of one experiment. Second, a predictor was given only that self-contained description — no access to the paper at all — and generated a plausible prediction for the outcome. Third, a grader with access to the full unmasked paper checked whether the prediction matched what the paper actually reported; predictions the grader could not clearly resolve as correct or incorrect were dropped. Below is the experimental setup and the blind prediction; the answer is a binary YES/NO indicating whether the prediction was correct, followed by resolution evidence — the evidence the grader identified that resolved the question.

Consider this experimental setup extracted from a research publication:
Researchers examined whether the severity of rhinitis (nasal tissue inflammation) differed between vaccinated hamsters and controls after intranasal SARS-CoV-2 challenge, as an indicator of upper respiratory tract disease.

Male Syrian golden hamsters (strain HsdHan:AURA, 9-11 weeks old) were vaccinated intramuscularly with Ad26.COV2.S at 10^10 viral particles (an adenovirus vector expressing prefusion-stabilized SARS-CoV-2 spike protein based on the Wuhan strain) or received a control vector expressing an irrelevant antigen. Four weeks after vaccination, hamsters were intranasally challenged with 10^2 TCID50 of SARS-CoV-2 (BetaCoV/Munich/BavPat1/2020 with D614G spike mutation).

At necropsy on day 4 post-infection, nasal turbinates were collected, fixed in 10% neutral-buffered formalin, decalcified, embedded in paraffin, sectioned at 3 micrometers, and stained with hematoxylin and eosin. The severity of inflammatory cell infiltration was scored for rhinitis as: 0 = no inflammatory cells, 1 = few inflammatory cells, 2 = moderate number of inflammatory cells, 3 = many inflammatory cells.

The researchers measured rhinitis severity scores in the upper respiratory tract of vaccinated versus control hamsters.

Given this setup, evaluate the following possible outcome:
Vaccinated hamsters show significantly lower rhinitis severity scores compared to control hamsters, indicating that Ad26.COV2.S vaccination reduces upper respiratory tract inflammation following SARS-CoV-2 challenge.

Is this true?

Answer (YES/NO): NO